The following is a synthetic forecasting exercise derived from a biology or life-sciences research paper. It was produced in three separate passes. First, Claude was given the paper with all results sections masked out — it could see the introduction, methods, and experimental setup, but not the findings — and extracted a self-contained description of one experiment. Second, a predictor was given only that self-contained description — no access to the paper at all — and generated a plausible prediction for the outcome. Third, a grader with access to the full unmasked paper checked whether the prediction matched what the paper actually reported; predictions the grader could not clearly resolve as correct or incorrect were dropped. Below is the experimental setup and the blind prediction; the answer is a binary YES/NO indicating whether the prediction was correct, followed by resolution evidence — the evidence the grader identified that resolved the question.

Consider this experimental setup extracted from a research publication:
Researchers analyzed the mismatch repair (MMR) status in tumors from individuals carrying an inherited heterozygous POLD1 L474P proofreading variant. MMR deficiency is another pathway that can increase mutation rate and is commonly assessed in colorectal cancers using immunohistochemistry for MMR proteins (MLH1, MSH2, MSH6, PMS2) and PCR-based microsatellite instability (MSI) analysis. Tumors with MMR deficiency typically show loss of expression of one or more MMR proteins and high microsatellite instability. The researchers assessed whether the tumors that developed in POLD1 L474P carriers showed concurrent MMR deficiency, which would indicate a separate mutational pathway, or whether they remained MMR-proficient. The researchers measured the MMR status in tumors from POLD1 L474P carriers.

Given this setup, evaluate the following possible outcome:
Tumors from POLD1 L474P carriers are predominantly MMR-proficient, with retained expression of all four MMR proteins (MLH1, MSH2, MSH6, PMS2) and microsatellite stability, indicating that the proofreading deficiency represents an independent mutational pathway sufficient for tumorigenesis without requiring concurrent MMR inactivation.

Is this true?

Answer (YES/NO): YES